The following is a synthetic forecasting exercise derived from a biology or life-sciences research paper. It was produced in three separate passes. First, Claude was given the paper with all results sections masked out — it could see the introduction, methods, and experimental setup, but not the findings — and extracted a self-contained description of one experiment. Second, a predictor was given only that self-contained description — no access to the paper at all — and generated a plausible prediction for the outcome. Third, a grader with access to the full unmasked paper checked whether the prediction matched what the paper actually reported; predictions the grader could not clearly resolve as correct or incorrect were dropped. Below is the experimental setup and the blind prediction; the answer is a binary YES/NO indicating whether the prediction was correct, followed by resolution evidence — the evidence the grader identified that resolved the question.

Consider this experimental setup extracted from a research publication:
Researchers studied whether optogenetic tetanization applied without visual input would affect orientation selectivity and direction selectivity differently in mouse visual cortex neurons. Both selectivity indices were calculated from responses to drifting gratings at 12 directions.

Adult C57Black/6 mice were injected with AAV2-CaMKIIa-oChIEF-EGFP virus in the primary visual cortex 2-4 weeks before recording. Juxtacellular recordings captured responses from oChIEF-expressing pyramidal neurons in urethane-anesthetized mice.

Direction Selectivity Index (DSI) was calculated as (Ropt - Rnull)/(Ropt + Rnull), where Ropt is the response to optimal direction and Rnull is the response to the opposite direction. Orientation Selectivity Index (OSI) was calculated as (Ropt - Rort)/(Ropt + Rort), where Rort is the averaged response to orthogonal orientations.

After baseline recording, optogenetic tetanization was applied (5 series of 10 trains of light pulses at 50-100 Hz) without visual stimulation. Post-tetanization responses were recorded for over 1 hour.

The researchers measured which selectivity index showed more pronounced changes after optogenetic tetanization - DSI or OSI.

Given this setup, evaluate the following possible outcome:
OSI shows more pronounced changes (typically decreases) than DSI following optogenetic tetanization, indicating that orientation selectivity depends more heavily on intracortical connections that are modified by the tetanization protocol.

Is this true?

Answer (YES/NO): NO